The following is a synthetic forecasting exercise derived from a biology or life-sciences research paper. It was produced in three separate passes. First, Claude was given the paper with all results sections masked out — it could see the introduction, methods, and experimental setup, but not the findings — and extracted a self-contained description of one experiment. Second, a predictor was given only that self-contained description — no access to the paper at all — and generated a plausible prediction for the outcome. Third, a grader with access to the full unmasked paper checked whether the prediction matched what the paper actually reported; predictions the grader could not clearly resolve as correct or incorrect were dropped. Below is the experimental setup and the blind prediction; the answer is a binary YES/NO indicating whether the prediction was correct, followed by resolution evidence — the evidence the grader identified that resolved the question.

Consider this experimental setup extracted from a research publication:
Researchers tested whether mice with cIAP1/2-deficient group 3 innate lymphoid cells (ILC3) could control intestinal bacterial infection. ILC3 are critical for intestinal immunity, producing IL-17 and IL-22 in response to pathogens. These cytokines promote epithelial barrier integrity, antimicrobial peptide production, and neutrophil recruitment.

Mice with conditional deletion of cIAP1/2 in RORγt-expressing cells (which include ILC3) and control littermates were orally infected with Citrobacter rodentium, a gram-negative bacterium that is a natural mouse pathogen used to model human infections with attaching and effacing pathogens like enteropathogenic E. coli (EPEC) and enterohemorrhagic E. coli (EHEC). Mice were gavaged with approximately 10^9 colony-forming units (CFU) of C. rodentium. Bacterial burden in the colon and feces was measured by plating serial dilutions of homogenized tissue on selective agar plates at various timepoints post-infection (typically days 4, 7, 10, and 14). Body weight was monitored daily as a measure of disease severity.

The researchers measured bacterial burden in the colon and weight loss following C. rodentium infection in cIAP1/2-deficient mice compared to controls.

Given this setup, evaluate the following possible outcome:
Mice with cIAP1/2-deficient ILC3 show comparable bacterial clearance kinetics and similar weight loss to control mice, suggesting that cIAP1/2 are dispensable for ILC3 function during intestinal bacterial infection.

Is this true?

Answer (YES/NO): NO